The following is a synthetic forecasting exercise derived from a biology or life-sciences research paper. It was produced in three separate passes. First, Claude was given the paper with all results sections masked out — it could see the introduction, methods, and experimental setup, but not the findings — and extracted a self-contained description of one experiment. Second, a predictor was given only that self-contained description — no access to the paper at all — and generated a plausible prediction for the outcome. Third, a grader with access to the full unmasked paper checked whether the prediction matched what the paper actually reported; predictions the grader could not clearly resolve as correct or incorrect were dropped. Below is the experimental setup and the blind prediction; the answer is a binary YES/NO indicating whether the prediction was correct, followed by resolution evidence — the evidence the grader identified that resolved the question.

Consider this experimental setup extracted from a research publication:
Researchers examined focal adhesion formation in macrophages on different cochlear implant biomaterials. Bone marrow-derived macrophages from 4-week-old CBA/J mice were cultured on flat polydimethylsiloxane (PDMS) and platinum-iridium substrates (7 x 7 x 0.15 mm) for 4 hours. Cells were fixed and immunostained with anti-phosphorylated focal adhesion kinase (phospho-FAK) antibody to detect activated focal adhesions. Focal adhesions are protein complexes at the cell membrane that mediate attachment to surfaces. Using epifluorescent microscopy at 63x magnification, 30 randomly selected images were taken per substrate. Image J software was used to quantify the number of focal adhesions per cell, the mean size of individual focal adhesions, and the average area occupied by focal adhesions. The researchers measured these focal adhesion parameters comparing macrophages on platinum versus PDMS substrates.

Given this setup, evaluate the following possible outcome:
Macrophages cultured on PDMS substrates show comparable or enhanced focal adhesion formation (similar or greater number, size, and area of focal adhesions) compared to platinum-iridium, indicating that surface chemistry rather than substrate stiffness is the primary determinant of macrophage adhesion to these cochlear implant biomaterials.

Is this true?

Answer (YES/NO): NO